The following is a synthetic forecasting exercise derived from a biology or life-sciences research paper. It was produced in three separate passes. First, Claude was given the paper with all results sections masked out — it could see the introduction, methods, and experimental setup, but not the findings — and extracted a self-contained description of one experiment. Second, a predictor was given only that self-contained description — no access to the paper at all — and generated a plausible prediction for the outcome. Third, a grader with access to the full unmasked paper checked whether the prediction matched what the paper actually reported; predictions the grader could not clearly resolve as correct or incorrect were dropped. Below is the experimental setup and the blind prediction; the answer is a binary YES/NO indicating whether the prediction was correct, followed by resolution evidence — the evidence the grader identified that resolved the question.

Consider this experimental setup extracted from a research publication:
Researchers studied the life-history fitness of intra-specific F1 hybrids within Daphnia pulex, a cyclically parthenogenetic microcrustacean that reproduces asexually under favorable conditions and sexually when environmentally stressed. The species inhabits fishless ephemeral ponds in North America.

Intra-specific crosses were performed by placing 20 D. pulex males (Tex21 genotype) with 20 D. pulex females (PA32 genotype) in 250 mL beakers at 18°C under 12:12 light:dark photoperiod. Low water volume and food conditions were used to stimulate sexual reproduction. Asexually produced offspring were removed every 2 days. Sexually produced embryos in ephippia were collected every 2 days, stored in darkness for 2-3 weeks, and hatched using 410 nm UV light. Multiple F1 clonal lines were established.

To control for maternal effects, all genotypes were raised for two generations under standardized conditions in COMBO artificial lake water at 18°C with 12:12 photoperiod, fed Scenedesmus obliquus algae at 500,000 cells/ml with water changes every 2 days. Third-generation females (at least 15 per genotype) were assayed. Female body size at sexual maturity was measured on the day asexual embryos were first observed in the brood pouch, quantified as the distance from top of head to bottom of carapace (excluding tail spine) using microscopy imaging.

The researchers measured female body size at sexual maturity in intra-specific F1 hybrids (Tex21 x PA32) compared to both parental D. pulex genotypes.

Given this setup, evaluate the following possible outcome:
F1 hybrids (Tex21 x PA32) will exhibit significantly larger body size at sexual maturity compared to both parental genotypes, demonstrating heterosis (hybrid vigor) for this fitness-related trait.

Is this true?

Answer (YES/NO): NO